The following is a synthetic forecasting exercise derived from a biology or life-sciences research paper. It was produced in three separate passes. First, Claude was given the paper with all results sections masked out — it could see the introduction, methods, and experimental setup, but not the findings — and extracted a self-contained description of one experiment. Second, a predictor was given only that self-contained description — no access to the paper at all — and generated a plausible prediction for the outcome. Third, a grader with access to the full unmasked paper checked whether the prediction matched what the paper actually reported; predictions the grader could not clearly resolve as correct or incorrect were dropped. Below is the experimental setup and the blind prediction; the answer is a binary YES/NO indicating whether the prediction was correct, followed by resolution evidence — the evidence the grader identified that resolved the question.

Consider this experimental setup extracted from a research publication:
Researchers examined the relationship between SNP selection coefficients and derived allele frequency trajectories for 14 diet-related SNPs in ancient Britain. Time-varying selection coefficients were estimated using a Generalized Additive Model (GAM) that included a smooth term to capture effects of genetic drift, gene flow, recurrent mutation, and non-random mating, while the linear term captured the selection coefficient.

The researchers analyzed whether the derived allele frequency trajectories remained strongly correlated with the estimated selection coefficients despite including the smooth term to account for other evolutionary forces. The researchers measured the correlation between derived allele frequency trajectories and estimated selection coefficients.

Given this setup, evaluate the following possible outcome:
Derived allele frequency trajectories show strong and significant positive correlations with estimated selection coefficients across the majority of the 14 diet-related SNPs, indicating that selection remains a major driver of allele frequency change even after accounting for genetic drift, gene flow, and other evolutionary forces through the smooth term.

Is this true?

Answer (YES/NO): YES